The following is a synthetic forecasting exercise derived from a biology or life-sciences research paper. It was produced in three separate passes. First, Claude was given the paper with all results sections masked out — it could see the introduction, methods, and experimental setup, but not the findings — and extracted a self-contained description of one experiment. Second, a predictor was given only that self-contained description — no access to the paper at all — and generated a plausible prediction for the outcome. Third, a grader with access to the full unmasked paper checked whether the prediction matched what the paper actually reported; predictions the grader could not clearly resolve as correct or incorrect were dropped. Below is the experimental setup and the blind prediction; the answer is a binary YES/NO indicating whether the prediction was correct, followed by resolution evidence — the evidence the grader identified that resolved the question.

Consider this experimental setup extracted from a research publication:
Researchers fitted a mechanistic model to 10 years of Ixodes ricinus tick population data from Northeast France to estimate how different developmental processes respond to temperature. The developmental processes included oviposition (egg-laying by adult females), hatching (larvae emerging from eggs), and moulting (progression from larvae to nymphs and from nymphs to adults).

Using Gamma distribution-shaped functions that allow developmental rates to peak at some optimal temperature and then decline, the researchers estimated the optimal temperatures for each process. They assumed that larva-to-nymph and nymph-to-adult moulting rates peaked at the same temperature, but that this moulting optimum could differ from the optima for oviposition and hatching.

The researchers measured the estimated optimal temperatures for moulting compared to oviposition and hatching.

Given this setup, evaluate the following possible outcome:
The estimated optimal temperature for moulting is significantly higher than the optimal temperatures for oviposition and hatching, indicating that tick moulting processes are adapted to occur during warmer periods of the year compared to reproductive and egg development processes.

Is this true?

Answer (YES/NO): NO